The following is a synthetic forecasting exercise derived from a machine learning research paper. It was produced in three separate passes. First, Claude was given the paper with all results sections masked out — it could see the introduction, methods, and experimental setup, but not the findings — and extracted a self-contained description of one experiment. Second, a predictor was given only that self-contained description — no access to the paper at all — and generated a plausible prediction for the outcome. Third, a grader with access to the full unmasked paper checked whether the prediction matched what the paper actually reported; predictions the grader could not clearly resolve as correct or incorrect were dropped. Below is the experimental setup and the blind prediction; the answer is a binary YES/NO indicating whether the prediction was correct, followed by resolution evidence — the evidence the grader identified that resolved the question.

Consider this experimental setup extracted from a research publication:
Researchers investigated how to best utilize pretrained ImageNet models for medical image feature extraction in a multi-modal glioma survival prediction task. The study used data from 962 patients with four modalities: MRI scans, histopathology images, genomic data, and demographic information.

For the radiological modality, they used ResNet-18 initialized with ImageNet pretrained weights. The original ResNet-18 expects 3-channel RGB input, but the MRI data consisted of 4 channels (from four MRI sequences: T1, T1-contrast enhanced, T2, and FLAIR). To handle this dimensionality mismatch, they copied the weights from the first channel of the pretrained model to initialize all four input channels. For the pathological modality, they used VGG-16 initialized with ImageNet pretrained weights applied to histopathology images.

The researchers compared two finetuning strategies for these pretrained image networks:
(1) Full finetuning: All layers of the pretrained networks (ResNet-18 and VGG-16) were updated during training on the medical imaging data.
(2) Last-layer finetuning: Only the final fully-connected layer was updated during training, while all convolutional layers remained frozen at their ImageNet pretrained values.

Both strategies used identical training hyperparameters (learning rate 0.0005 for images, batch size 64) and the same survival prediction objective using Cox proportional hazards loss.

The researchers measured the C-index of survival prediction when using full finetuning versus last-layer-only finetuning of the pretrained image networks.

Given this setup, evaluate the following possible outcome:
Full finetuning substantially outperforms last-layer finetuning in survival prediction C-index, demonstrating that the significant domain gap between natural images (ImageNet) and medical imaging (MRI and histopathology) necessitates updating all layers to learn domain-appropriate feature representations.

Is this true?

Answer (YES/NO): NO